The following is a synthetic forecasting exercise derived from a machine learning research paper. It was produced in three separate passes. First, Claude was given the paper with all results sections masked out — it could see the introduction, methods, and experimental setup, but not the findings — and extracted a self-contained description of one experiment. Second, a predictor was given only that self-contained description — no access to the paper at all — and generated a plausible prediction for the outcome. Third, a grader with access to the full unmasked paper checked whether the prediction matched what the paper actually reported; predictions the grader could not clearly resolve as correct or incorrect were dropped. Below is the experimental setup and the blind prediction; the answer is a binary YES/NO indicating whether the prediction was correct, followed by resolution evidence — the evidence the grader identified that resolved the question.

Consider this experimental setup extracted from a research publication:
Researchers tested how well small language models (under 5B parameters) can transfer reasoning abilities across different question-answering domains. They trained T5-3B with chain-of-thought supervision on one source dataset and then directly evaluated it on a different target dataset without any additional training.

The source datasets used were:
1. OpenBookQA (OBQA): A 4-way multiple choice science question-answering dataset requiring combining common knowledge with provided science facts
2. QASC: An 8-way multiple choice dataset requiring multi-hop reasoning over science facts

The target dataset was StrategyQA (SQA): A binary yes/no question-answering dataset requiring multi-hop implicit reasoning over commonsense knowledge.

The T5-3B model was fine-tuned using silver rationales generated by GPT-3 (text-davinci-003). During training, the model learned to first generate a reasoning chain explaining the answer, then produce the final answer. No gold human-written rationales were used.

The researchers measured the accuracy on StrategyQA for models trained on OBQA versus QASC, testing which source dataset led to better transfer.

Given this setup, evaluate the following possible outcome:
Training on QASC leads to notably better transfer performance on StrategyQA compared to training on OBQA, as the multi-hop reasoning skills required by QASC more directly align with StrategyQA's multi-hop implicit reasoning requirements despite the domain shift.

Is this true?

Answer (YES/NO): NO